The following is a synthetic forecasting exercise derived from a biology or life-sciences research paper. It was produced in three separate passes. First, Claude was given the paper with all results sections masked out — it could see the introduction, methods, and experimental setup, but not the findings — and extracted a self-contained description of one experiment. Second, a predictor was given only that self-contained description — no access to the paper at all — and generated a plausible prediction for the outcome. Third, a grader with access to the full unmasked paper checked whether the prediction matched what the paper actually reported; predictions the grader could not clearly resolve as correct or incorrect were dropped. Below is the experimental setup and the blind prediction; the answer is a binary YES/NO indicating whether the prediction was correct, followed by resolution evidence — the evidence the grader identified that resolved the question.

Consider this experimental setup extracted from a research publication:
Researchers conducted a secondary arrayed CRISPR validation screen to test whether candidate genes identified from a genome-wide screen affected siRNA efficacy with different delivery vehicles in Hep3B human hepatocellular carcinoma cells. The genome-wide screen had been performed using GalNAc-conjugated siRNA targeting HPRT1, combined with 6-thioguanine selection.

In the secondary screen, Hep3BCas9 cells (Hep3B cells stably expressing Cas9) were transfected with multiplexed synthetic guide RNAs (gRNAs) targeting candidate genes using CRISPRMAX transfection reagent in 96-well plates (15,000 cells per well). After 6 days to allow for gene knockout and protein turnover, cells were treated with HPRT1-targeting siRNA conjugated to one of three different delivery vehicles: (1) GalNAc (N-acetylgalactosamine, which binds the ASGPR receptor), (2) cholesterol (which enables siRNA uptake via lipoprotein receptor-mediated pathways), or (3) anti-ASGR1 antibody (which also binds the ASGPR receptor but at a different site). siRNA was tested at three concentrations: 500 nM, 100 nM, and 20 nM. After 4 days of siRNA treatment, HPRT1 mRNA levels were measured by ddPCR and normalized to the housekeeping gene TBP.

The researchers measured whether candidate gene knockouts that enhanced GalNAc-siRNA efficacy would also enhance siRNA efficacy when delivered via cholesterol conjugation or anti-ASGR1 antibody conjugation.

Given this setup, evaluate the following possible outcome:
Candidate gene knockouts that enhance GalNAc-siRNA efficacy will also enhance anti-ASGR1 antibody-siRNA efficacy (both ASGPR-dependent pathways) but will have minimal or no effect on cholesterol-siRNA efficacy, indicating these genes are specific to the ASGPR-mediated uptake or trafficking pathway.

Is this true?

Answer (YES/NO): NO